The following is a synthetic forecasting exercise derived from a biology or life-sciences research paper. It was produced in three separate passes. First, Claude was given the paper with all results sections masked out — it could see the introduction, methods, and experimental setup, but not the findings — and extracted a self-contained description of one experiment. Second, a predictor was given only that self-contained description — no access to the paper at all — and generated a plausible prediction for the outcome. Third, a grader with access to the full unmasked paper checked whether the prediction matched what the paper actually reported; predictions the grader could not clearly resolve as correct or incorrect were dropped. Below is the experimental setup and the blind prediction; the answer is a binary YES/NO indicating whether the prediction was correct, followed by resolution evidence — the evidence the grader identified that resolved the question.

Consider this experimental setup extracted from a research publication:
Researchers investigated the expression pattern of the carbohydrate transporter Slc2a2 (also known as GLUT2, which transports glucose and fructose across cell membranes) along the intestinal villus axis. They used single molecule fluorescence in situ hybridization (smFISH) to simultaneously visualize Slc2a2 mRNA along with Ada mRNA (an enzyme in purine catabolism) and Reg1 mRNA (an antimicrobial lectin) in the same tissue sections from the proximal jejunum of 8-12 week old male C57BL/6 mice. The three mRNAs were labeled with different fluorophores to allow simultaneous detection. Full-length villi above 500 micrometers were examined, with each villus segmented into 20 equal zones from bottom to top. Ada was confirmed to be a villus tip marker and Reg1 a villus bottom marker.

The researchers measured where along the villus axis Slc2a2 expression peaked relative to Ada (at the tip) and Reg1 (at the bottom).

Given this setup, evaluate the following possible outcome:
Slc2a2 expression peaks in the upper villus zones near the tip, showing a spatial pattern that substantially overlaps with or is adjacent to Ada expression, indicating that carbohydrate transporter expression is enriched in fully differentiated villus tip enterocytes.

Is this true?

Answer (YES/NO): NO